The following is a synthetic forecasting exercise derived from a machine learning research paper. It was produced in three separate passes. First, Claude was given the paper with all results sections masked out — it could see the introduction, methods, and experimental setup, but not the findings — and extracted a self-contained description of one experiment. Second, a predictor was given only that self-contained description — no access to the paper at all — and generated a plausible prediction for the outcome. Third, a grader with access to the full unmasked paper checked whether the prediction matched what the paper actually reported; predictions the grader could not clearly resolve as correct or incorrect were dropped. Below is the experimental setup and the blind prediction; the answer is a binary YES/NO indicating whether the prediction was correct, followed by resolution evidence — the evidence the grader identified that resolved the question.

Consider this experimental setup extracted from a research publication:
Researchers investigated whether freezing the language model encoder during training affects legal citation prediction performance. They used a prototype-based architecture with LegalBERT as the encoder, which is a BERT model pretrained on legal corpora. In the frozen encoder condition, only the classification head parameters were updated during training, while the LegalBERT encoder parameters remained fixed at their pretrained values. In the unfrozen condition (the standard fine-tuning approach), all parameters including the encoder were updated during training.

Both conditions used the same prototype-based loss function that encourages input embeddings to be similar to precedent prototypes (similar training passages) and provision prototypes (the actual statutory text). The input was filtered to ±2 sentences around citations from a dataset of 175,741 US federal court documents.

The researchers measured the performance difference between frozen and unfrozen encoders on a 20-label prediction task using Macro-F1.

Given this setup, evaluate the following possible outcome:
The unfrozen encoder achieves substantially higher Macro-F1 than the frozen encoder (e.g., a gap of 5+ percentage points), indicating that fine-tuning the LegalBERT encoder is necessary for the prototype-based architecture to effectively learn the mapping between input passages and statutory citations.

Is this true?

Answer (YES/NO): YES